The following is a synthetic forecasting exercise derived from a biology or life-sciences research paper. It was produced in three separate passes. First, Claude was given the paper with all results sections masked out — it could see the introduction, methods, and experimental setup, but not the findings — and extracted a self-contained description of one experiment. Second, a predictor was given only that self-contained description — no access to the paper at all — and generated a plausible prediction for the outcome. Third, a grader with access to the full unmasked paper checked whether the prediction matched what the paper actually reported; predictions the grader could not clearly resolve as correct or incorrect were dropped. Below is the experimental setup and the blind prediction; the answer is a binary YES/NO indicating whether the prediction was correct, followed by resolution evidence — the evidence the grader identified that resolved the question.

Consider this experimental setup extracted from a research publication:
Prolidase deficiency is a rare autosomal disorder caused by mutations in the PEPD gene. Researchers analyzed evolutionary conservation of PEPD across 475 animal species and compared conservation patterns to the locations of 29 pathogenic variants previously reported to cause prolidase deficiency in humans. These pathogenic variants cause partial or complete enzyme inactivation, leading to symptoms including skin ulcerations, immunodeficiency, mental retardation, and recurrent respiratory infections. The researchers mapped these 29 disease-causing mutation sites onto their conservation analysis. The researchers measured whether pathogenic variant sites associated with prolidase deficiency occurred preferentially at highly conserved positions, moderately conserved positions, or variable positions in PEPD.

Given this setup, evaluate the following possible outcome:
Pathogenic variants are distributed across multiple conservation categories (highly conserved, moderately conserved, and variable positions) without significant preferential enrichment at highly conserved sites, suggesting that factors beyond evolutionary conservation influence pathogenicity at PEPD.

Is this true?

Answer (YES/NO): NO